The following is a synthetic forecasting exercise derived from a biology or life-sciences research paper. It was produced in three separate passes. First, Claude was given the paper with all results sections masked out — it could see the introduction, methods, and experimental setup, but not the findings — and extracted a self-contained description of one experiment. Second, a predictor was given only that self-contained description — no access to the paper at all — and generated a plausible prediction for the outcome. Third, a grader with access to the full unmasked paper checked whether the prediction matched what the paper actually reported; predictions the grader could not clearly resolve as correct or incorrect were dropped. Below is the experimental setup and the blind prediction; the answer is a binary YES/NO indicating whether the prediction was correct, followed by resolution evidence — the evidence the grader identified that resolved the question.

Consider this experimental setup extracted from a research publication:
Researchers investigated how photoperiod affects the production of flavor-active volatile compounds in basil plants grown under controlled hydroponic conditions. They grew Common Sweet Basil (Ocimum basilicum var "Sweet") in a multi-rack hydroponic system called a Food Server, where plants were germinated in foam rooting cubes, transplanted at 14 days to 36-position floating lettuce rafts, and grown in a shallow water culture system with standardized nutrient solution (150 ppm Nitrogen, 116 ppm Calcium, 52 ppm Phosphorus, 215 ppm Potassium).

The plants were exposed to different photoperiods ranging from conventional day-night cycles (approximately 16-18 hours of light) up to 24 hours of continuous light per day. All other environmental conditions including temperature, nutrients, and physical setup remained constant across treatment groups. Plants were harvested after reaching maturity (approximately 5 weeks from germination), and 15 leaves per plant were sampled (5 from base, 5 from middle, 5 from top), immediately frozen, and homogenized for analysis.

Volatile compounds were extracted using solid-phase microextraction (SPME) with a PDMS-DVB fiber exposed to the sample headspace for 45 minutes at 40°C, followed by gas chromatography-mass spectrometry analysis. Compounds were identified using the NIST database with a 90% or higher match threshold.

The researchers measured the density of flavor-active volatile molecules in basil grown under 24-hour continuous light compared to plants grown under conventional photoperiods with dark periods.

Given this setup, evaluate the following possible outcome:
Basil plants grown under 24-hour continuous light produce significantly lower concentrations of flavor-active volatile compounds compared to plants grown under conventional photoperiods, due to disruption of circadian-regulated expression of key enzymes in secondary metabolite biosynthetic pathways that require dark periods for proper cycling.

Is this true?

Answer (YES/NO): NO